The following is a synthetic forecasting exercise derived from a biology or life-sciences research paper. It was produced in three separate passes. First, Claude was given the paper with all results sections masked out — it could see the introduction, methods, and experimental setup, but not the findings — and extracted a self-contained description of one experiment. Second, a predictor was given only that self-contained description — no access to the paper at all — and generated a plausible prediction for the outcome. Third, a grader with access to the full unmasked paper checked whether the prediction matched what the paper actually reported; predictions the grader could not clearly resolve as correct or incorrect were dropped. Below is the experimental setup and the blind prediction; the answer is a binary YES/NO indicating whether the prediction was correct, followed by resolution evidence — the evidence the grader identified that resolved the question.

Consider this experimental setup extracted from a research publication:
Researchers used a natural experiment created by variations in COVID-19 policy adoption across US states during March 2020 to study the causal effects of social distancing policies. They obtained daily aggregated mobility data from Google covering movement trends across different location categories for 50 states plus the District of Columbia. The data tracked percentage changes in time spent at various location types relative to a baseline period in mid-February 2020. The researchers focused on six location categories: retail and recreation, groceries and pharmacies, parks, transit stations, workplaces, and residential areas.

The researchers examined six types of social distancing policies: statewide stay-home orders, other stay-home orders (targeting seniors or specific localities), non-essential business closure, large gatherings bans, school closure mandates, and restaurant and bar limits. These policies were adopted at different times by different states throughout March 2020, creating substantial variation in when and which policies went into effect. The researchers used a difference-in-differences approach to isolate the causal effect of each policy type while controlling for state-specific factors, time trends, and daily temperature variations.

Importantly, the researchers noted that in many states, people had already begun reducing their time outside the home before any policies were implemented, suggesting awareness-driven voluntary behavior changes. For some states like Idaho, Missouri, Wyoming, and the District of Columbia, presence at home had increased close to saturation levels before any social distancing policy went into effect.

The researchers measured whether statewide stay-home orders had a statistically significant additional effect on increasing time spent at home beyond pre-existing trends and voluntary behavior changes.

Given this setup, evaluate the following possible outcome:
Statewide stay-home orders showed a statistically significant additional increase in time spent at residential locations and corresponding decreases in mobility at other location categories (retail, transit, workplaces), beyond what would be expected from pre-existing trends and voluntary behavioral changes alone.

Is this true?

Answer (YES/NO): YES